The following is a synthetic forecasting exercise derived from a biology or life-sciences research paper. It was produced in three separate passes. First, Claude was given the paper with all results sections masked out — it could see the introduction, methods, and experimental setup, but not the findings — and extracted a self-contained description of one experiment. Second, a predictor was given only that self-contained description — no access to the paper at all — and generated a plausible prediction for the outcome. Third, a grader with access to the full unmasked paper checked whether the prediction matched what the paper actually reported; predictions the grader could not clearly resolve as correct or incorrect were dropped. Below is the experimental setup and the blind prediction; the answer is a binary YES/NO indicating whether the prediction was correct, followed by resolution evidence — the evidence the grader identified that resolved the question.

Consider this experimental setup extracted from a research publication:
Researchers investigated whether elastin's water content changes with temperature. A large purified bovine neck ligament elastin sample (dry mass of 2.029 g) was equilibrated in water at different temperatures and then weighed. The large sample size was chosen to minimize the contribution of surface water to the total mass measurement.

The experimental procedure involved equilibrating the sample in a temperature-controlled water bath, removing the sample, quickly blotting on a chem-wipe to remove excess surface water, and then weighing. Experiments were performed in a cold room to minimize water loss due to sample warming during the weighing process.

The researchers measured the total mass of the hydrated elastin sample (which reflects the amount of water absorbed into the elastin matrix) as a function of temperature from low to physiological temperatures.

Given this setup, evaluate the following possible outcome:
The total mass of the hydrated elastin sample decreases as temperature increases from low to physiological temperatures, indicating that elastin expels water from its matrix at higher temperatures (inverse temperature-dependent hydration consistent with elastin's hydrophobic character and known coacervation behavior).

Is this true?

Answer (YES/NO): YES